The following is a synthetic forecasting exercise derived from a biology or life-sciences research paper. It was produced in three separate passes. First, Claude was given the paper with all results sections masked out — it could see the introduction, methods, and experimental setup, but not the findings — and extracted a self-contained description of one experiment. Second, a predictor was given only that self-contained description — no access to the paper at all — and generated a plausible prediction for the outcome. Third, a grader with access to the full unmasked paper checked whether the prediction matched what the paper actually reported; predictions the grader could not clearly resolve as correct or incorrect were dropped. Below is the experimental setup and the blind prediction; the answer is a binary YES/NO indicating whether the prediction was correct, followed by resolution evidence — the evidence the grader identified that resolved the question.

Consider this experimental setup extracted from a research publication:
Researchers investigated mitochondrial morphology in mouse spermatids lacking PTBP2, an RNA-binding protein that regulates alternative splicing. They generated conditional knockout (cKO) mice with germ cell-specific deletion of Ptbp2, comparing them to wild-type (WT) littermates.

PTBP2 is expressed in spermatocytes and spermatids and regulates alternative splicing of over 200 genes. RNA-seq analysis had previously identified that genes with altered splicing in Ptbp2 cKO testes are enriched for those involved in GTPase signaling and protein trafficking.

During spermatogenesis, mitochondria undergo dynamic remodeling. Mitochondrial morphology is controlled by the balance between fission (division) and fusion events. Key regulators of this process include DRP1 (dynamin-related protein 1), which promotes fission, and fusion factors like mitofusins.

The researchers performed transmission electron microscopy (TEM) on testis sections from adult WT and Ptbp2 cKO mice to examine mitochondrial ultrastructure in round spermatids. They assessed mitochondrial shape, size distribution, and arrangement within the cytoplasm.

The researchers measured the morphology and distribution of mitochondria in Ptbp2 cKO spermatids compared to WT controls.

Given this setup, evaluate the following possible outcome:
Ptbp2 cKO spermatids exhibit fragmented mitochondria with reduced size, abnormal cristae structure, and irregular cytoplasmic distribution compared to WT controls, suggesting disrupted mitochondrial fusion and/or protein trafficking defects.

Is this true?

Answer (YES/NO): NO